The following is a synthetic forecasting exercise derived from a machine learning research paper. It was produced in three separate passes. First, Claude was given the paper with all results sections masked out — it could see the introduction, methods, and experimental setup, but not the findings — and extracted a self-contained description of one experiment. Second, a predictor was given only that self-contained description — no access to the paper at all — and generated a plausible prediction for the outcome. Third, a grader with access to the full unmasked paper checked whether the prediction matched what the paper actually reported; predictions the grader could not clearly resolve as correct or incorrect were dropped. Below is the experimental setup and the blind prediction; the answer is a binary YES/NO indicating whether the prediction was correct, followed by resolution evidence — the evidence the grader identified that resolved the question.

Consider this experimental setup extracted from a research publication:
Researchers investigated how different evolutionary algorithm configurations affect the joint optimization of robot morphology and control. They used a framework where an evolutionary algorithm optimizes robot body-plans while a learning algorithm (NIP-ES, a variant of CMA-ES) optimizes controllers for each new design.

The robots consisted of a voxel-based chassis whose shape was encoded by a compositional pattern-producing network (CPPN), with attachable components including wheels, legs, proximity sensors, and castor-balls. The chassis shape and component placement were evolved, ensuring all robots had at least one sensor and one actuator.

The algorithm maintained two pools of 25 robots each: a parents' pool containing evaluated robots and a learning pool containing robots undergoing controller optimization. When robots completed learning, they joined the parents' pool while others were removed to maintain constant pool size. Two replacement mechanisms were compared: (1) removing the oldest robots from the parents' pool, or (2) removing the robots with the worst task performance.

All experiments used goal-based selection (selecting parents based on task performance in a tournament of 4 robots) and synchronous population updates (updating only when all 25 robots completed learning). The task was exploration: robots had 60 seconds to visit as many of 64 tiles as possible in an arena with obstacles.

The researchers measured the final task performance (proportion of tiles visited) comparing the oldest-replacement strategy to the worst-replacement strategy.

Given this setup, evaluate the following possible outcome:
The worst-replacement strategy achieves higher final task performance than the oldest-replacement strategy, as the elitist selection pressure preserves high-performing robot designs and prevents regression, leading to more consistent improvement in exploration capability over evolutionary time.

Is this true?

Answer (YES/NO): YES